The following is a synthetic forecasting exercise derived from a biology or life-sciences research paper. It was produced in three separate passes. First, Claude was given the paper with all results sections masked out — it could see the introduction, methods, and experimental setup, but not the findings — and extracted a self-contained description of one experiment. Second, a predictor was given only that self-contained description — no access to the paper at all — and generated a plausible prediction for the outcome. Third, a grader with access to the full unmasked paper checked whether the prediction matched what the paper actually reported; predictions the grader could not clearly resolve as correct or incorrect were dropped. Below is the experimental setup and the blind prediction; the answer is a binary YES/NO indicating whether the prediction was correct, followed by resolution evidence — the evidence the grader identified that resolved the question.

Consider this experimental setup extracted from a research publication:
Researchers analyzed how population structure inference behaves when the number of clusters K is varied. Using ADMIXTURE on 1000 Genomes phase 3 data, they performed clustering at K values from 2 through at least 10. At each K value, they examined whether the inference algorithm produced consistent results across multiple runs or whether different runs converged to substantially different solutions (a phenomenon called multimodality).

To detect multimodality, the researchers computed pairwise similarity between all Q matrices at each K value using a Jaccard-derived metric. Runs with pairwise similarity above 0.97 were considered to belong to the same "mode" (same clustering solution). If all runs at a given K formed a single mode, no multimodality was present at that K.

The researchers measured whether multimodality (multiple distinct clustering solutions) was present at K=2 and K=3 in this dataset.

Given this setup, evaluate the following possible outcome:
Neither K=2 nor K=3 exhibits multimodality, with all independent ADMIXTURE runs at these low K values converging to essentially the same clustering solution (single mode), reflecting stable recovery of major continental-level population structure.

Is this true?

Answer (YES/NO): YES